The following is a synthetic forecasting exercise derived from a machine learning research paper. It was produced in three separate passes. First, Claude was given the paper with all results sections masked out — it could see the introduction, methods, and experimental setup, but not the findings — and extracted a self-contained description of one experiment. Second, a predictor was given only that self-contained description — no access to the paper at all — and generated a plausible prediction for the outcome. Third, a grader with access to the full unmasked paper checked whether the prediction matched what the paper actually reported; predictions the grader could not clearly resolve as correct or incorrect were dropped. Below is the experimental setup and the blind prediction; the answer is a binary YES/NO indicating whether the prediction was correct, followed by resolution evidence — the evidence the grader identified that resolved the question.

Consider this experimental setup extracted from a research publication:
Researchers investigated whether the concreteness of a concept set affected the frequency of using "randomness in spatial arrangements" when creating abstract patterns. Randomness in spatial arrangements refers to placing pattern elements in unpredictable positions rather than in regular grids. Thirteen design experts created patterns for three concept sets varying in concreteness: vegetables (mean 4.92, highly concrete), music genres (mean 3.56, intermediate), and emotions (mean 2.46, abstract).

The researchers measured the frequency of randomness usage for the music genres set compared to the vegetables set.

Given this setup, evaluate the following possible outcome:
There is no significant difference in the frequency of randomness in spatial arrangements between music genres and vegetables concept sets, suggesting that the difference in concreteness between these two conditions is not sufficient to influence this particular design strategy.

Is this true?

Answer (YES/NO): NO